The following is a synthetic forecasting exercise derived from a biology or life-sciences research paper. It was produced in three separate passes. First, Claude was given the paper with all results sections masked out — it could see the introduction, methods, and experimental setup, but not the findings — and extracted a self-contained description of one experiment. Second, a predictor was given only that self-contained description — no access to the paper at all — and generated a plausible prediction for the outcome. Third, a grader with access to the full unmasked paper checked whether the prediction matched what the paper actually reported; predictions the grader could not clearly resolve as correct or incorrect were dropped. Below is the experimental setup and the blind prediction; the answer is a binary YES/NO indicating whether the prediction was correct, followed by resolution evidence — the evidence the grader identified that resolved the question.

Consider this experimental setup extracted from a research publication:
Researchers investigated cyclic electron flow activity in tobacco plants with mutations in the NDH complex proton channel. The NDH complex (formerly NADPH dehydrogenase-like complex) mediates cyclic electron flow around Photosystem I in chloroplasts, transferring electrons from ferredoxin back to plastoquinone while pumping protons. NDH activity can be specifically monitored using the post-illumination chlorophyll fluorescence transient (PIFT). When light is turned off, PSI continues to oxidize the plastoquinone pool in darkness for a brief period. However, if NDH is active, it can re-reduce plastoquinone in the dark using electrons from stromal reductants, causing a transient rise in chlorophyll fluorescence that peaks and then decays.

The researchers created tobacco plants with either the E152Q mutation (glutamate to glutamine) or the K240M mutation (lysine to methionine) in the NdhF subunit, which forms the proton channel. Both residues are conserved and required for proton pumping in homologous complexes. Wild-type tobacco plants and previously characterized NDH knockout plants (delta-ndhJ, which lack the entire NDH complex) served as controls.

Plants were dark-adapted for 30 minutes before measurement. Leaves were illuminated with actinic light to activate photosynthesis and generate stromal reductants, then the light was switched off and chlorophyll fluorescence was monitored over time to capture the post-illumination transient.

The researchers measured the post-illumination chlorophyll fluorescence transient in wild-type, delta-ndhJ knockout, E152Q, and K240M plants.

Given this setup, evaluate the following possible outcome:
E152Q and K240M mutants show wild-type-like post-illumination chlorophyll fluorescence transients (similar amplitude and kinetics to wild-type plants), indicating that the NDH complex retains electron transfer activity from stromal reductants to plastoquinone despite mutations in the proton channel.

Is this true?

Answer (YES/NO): NO